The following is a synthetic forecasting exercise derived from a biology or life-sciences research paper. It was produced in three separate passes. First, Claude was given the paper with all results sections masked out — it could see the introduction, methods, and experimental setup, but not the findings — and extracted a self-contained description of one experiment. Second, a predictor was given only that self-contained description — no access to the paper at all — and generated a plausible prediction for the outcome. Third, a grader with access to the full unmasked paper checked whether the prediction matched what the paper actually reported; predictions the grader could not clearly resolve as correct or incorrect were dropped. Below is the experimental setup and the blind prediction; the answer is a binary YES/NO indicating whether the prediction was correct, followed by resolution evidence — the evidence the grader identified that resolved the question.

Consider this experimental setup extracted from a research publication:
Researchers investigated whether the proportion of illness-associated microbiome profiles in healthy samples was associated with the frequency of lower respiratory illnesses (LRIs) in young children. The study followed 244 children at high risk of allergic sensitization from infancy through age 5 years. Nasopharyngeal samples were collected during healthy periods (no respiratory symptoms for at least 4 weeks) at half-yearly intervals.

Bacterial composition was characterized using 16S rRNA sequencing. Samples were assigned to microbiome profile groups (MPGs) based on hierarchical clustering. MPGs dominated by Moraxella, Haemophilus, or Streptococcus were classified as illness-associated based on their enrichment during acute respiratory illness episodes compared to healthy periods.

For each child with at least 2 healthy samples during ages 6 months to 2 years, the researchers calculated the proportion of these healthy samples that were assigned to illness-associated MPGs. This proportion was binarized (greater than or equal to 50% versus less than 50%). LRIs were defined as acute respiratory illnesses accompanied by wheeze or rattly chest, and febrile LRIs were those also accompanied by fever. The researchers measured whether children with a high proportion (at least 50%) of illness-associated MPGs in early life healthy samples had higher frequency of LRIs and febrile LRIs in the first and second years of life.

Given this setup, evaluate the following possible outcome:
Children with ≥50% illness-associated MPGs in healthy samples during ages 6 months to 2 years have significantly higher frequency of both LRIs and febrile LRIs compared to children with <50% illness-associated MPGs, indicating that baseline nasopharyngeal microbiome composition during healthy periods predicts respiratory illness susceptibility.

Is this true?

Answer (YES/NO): NO